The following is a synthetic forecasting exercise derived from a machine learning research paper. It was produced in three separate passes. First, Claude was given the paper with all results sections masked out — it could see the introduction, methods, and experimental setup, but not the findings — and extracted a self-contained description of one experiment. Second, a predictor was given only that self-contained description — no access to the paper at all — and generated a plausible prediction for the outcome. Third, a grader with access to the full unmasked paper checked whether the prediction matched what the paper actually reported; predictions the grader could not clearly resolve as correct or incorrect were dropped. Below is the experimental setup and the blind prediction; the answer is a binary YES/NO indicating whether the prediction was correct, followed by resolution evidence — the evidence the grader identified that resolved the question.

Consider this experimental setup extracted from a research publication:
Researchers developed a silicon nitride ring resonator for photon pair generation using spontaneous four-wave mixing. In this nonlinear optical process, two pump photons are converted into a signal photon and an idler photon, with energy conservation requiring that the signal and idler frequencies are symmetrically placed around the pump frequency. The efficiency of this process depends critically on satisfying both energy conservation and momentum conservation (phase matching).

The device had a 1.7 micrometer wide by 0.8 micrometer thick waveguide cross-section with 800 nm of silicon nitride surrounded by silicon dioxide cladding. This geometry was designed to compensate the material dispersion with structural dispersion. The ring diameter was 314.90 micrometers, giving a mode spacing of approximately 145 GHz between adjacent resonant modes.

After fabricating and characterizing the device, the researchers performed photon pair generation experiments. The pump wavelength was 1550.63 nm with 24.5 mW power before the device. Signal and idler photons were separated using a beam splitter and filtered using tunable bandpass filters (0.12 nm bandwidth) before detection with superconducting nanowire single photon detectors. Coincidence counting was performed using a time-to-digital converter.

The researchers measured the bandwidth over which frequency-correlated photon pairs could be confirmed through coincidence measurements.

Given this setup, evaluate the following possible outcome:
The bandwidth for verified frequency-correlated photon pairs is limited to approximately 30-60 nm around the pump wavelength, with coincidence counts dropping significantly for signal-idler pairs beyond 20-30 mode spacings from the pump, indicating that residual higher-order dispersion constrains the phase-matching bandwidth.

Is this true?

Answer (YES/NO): NO